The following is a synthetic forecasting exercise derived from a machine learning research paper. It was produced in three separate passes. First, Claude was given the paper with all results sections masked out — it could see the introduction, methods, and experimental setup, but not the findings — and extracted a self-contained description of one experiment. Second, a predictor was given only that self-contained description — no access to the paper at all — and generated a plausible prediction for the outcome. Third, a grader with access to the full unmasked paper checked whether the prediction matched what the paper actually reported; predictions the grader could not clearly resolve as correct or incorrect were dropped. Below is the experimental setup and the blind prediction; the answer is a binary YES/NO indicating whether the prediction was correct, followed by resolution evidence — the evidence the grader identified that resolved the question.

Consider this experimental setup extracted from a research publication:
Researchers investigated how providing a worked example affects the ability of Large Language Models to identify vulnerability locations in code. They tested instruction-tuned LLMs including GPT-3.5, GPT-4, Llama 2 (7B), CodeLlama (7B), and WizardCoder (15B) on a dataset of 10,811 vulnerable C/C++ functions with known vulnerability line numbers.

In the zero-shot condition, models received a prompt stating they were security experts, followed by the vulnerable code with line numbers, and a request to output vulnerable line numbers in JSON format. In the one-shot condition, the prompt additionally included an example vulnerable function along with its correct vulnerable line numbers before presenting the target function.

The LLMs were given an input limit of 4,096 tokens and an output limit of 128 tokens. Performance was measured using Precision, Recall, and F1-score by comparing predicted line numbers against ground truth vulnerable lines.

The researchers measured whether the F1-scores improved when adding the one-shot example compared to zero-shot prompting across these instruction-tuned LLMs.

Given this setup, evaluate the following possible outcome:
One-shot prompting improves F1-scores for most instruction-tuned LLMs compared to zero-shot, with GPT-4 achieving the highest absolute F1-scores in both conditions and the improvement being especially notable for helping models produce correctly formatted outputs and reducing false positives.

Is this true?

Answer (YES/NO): NO